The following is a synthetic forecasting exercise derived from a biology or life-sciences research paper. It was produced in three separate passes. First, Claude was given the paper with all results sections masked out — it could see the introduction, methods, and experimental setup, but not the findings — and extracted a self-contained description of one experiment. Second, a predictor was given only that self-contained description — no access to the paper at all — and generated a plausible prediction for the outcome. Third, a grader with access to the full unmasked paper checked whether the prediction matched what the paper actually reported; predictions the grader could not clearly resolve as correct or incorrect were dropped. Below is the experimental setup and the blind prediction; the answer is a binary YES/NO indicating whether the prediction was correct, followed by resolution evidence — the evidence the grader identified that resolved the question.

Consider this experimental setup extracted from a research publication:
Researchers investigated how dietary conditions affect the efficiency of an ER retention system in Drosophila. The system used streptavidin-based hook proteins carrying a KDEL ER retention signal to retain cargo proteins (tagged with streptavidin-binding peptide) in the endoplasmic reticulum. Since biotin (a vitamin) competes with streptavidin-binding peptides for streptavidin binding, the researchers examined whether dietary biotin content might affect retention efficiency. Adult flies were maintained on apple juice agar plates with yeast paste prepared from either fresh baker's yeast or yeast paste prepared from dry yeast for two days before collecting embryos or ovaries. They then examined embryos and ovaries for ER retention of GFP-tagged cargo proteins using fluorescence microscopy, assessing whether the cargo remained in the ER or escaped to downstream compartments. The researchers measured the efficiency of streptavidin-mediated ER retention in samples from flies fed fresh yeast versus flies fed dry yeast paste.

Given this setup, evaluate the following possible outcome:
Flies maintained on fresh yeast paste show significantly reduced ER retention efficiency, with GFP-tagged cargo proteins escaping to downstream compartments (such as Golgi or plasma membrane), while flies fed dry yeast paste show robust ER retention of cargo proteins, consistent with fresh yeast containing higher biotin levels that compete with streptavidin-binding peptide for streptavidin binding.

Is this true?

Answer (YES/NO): NO